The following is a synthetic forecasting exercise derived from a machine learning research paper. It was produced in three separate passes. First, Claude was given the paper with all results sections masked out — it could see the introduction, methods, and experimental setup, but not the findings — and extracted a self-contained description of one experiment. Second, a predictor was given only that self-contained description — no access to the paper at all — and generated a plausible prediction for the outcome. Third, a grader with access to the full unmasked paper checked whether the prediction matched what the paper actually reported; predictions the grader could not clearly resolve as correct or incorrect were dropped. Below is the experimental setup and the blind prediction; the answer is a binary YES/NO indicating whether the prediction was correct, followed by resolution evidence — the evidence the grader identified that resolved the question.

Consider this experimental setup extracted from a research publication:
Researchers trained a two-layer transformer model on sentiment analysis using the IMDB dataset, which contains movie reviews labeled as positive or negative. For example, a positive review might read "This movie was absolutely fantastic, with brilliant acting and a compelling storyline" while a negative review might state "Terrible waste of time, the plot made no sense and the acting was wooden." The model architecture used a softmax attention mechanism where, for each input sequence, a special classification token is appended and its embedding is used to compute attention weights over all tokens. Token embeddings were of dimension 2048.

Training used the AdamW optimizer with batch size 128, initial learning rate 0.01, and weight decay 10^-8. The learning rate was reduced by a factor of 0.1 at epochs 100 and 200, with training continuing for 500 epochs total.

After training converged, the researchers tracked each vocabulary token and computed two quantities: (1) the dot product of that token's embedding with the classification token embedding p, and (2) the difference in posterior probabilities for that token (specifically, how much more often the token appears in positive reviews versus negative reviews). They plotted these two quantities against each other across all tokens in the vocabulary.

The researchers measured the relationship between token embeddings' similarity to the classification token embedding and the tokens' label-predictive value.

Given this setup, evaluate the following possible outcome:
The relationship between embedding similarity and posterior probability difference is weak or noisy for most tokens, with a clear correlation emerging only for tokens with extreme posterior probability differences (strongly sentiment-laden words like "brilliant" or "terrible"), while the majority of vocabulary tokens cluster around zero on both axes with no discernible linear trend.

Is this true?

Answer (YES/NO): NO